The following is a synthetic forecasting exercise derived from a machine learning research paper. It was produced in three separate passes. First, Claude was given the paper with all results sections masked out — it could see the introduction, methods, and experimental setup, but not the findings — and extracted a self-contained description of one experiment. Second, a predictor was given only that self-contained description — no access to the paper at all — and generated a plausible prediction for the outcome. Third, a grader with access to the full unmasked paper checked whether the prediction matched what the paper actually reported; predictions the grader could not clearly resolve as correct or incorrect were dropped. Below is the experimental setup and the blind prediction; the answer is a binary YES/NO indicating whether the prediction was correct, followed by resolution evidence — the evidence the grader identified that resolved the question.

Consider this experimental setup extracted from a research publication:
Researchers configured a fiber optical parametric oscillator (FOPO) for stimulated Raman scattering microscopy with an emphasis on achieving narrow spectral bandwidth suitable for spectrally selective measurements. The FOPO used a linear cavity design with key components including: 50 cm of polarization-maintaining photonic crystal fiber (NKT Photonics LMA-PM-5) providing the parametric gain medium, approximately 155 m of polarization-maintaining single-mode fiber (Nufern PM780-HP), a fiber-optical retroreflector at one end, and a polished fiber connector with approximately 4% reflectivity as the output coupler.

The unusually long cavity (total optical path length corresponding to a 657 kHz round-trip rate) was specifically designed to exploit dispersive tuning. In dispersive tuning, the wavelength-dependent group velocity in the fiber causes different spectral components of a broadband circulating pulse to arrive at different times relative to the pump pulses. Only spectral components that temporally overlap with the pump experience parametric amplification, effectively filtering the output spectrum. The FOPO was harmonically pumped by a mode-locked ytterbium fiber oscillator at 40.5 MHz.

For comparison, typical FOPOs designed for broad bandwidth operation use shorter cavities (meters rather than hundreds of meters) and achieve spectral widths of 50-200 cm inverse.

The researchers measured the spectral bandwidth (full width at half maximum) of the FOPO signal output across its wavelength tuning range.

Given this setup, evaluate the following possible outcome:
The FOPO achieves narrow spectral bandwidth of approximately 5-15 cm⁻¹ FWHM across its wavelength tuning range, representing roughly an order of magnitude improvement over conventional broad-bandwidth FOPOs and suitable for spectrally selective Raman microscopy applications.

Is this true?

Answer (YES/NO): YES